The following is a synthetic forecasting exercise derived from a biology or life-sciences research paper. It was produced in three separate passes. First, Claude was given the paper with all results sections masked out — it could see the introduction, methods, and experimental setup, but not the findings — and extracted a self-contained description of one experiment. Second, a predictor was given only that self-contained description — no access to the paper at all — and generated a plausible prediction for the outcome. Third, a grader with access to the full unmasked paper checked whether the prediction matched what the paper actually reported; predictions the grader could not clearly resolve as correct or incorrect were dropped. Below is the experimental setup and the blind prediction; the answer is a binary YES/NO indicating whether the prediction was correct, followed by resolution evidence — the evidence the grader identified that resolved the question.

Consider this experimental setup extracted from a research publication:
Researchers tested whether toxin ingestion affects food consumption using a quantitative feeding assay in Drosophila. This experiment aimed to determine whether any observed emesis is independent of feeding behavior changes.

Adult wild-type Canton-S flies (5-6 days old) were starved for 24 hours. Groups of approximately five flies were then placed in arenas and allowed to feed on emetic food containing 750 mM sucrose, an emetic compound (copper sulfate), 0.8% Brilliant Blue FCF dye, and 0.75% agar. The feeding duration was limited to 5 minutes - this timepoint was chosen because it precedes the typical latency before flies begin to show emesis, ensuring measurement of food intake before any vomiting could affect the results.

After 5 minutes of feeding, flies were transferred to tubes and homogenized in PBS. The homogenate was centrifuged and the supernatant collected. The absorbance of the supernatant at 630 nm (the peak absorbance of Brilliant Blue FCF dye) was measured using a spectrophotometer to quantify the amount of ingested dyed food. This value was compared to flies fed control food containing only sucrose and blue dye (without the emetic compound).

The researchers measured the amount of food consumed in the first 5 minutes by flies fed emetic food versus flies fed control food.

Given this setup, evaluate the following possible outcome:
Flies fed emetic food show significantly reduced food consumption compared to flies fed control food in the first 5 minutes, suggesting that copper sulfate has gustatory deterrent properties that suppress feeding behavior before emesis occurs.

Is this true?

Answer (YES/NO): NO